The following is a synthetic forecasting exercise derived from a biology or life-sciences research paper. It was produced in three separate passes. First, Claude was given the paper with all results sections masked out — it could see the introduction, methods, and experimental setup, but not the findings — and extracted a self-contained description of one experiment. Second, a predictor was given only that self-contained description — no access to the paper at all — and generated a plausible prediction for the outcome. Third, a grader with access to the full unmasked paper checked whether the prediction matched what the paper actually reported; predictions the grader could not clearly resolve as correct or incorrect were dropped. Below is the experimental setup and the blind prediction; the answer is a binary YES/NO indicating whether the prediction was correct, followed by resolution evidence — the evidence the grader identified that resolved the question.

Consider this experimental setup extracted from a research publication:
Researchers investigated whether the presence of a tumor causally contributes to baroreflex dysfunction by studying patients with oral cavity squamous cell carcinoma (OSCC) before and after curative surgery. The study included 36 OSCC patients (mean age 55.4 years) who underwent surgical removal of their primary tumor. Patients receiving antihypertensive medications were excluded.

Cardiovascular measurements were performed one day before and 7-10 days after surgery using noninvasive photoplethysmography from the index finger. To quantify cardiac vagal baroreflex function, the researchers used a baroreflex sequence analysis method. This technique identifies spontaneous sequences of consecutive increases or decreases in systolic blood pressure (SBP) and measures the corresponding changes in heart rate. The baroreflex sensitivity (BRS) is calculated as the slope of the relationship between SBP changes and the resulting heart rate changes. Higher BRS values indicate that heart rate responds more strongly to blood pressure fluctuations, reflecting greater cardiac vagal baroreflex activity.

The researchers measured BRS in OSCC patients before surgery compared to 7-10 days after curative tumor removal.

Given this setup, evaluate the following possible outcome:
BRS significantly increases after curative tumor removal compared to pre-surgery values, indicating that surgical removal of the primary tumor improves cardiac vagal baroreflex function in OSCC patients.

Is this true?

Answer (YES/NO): NO